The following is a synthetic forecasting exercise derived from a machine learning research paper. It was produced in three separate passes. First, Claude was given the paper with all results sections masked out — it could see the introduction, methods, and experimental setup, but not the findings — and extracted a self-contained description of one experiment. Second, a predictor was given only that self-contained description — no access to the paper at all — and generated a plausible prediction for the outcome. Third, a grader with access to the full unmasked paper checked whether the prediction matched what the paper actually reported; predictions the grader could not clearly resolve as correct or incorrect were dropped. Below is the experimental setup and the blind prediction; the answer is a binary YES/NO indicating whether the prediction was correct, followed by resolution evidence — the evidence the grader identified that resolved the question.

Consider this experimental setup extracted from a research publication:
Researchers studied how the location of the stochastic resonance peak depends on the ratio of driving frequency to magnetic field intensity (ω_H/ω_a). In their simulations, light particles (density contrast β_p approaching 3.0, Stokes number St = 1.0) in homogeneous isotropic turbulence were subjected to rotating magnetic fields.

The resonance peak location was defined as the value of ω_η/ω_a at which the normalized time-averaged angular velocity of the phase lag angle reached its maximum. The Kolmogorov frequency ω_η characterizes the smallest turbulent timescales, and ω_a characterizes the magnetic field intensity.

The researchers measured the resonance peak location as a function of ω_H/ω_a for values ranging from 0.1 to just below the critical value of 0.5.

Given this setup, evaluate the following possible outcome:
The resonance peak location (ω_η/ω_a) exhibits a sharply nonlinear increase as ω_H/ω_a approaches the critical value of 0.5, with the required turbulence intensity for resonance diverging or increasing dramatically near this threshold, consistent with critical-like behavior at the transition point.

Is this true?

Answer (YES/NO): NO